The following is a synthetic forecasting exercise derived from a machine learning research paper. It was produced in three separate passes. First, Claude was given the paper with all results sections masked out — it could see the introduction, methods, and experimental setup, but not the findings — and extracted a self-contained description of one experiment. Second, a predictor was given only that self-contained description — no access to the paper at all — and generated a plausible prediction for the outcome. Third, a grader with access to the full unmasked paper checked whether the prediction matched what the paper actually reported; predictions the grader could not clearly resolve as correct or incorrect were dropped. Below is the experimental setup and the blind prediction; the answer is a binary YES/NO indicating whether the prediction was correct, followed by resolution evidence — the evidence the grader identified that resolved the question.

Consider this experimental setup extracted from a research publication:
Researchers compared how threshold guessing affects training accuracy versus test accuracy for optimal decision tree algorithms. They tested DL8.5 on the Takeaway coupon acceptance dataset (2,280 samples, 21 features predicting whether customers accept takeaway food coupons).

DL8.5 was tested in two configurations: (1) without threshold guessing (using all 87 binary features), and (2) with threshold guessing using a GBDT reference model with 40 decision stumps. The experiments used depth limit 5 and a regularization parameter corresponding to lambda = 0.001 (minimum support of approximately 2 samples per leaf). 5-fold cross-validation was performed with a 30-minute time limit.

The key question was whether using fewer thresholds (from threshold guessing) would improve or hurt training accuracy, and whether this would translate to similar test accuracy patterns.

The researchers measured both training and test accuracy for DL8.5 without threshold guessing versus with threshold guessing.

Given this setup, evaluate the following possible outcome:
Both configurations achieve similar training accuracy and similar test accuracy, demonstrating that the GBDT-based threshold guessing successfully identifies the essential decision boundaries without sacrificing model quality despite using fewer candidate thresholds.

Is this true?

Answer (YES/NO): NO